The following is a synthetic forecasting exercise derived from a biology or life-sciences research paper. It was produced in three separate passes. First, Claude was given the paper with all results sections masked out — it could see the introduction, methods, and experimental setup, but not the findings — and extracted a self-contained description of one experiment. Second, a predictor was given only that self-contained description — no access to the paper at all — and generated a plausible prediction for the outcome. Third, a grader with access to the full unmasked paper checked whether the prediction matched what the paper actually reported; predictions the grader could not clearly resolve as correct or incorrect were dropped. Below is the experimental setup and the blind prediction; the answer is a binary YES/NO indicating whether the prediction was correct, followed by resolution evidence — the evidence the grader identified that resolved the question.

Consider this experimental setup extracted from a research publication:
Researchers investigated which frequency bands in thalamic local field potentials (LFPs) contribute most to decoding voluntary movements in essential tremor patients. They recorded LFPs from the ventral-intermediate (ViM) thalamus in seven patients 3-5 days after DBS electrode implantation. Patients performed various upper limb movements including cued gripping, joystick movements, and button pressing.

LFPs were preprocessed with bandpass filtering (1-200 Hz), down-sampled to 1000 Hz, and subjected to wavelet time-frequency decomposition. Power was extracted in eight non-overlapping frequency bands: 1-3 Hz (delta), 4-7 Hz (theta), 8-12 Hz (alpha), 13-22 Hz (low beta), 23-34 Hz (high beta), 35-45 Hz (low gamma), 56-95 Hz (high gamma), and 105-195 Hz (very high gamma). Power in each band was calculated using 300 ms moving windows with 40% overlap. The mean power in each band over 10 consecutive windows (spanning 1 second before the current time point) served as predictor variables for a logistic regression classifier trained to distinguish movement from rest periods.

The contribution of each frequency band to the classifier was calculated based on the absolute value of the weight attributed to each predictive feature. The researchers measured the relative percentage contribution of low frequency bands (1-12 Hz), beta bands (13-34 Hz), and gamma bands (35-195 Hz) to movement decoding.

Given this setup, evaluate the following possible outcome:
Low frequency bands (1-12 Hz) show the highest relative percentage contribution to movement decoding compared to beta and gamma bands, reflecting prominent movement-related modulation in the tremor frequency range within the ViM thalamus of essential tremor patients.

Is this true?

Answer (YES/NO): NO